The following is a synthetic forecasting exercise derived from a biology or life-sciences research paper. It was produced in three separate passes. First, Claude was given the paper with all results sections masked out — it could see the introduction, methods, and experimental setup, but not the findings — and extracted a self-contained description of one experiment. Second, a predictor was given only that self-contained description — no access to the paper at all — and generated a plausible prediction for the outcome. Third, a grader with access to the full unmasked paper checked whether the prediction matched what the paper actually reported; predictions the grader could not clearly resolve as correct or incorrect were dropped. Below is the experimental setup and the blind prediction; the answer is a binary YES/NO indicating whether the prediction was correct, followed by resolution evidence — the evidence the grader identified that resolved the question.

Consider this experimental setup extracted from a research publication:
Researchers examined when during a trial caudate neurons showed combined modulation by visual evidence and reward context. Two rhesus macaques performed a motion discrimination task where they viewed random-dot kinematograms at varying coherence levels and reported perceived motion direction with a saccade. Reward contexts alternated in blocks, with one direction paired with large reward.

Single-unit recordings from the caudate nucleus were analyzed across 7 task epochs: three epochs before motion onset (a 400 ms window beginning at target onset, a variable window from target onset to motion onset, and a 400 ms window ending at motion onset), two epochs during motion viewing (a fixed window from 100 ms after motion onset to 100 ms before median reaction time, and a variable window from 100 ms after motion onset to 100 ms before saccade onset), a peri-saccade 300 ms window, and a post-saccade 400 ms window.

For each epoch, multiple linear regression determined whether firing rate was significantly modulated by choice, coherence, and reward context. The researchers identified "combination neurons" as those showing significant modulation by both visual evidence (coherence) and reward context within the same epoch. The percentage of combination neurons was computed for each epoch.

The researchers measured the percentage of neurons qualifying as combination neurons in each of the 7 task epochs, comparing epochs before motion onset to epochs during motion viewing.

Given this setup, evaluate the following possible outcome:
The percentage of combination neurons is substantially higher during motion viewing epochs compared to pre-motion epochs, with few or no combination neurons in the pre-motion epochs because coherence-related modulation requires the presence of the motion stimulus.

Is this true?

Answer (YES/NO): YES